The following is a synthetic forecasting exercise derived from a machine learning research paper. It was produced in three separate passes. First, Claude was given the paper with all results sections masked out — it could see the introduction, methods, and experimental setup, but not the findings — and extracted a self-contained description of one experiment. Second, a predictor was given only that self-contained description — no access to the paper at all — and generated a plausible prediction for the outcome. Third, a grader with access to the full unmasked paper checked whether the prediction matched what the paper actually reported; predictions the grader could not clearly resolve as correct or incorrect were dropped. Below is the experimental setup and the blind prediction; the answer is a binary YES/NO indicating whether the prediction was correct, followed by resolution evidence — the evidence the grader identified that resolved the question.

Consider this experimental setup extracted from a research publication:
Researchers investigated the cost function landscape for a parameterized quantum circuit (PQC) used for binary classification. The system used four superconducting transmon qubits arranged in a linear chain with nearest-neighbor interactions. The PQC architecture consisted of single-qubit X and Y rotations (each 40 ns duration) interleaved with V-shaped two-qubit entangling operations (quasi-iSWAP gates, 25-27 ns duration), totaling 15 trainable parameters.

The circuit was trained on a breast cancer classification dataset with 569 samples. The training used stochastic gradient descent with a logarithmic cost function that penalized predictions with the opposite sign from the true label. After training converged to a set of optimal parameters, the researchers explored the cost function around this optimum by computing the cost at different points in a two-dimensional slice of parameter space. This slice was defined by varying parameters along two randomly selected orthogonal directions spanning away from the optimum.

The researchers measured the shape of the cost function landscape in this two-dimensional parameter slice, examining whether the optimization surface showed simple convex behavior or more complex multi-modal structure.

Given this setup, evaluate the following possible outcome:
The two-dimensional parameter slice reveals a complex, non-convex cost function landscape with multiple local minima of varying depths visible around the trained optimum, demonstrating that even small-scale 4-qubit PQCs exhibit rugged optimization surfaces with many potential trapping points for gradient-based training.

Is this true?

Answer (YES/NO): YES